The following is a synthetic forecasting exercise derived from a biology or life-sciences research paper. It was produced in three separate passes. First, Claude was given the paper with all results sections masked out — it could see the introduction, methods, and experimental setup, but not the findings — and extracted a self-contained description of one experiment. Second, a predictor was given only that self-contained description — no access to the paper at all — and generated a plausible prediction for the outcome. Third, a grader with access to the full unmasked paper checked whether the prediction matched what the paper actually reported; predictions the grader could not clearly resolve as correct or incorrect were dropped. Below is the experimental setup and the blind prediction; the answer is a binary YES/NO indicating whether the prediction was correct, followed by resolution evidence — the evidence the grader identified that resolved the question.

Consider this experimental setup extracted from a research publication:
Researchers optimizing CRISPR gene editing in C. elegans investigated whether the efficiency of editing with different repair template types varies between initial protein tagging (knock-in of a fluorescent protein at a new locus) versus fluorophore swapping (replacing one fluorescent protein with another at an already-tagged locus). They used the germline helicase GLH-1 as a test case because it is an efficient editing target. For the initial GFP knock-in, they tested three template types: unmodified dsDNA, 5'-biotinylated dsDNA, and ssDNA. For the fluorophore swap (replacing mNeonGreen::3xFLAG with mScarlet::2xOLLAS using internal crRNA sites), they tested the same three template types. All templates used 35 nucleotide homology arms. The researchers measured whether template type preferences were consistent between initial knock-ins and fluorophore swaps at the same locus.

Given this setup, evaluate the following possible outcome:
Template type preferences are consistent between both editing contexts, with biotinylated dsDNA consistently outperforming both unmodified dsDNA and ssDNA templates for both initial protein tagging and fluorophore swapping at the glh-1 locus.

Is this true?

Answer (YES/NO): NO